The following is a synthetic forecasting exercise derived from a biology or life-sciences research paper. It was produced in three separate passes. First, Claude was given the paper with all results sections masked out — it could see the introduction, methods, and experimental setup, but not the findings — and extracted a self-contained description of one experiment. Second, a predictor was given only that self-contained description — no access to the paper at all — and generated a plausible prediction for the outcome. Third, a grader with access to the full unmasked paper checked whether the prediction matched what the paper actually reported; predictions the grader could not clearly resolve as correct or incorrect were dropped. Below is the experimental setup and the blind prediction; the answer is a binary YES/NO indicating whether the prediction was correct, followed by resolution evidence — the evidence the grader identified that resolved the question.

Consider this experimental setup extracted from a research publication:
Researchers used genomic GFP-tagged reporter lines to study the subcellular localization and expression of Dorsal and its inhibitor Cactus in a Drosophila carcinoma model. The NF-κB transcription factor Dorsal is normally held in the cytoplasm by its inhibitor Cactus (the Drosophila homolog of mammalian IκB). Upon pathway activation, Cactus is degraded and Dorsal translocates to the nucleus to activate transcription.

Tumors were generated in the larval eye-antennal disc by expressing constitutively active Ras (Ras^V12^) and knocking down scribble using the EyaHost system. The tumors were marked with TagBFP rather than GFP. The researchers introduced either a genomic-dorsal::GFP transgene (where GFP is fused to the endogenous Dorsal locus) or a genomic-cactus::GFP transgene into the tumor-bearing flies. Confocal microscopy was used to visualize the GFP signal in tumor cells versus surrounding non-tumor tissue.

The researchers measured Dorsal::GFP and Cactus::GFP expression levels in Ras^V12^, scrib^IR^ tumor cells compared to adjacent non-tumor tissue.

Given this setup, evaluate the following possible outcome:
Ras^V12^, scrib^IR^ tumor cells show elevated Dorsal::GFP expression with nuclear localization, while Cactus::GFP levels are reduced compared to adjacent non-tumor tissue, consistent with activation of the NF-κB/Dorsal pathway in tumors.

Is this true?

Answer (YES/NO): NO